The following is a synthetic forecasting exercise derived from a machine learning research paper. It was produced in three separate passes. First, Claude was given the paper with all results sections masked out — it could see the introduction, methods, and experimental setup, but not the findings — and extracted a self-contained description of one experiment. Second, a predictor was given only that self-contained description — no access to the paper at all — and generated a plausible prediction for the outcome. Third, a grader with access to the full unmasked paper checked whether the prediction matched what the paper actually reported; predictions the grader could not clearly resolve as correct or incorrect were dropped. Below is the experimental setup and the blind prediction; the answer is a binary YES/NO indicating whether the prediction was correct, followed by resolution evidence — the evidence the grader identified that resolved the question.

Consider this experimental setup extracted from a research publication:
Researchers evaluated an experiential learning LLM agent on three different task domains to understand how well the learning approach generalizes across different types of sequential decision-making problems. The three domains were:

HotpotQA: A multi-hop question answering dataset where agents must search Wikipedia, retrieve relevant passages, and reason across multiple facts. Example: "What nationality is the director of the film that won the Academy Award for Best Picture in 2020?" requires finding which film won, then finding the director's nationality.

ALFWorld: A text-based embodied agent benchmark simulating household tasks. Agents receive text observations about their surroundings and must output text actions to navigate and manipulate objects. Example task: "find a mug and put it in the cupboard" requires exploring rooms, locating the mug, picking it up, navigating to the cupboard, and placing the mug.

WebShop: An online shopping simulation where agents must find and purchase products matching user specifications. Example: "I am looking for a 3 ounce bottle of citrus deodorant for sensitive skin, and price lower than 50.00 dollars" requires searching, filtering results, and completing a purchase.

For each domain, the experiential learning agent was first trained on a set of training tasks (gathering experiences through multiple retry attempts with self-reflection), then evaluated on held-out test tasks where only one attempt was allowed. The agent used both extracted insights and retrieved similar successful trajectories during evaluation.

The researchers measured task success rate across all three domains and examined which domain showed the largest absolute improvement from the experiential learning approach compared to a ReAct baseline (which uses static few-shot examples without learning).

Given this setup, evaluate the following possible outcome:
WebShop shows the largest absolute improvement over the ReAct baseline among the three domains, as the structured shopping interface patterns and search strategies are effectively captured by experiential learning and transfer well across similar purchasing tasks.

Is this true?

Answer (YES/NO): NO